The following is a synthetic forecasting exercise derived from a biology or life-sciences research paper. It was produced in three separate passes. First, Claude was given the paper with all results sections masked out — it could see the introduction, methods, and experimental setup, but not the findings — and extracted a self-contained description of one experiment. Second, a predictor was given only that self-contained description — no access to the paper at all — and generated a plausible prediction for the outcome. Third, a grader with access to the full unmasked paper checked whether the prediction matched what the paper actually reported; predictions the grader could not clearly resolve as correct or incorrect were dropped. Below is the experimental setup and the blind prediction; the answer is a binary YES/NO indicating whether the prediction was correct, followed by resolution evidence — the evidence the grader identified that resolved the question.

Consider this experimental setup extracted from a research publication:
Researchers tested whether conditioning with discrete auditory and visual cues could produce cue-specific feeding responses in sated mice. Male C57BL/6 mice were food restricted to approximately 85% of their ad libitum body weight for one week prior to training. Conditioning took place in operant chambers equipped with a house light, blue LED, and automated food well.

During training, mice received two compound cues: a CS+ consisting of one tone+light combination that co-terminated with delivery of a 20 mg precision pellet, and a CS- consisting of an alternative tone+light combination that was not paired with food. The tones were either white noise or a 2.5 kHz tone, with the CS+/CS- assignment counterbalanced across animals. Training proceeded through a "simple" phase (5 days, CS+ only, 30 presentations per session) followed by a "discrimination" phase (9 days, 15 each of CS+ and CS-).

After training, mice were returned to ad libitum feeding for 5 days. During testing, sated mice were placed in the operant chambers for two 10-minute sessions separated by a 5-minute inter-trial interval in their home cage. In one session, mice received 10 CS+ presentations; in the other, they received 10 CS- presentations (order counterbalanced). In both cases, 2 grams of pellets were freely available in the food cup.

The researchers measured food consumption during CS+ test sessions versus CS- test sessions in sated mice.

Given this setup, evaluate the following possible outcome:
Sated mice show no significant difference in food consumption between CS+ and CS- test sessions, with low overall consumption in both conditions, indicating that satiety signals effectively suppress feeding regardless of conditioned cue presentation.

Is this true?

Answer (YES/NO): NO